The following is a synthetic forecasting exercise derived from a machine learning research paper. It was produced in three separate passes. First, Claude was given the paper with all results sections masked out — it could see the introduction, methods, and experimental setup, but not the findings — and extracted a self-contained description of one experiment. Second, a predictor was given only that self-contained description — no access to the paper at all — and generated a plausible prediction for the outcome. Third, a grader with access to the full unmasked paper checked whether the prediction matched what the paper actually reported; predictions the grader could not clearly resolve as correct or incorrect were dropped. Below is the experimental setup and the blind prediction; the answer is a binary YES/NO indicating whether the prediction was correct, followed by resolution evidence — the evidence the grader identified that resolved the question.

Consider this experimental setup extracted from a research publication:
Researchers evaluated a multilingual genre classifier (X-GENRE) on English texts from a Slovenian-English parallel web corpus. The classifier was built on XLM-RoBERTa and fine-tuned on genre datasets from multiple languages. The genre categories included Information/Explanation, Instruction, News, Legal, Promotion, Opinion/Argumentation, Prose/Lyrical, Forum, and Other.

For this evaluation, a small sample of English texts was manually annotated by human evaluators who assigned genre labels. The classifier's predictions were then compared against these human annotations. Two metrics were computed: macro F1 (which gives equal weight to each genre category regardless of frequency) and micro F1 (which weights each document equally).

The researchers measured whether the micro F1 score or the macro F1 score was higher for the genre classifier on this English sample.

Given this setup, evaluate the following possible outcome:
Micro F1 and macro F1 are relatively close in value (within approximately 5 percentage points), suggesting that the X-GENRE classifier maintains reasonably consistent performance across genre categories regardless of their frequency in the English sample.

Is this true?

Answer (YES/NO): NO